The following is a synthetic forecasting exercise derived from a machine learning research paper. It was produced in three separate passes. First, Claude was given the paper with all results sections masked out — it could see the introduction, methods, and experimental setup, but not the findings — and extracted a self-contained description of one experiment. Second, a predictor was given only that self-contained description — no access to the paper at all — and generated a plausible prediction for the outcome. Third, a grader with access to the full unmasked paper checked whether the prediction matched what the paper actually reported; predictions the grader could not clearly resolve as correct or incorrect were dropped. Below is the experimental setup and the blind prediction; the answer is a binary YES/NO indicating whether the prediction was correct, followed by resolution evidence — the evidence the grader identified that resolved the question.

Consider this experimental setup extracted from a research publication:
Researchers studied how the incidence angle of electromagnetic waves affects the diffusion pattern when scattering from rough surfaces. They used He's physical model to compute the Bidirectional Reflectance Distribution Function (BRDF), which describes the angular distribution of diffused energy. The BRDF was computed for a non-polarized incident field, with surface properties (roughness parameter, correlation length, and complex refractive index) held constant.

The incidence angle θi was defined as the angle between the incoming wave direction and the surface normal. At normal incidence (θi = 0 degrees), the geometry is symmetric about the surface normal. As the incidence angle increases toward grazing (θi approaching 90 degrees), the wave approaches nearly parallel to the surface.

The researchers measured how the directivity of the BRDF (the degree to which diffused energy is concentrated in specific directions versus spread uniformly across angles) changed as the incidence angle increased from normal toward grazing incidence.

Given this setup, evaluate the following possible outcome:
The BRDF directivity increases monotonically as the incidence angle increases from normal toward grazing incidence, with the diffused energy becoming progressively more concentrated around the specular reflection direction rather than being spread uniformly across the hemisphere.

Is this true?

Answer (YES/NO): YES